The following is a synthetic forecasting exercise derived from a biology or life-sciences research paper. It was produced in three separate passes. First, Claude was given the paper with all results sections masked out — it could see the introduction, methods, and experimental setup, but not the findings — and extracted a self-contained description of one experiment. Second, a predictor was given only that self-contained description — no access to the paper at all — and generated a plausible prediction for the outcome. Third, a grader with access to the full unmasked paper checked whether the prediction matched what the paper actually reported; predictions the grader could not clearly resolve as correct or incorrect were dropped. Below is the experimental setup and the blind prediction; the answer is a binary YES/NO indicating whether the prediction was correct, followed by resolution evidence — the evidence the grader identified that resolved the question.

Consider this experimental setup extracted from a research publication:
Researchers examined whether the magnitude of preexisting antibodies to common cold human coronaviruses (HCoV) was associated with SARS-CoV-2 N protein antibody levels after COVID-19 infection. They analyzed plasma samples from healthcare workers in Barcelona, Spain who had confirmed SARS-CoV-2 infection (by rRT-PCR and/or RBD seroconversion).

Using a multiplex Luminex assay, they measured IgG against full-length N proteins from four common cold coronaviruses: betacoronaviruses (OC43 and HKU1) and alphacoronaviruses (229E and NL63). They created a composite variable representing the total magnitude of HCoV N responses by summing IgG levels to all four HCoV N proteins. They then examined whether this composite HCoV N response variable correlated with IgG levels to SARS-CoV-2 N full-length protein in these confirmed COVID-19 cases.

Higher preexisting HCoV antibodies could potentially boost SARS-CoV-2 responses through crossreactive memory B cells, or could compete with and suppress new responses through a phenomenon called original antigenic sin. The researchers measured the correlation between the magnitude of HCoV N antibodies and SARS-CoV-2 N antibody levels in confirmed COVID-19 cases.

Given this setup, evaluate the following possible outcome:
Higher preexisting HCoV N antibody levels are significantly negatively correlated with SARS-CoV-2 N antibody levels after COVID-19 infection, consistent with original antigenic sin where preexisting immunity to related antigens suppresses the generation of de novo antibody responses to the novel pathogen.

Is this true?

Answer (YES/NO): NO